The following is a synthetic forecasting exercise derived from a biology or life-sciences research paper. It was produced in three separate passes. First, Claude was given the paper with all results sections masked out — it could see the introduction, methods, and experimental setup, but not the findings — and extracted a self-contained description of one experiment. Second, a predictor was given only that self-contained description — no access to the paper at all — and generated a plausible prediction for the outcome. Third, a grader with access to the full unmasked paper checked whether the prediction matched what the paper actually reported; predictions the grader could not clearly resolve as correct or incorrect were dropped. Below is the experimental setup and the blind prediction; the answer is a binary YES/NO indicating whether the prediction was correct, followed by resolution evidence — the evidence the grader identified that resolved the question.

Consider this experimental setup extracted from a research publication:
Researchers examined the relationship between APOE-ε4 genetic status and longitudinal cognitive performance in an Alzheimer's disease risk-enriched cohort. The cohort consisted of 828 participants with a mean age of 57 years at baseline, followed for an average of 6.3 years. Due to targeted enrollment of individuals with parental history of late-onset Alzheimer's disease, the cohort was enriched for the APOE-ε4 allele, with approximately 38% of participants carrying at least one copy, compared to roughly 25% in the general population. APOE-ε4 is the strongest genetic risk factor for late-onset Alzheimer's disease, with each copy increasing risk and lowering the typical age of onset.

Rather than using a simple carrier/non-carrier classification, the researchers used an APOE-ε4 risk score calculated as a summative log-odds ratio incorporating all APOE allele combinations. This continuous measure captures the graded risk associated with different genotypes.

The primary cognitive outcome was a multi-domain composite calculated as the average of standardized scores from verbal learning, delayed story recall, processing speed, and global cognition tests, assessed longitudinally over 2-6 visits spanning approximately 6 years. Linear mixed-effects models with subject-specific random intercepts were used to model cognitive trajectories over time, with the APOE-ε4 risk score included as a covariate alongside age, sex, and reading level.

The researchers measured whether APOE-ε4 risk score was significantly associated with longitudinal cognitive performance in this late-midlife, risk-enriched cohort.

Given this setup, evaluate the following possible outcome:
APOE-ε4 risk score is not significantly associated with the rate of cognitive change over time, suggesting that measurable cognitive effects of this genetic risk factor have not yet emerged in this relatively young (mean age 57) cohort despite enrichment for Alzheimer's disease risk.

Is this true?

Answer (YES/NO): YES